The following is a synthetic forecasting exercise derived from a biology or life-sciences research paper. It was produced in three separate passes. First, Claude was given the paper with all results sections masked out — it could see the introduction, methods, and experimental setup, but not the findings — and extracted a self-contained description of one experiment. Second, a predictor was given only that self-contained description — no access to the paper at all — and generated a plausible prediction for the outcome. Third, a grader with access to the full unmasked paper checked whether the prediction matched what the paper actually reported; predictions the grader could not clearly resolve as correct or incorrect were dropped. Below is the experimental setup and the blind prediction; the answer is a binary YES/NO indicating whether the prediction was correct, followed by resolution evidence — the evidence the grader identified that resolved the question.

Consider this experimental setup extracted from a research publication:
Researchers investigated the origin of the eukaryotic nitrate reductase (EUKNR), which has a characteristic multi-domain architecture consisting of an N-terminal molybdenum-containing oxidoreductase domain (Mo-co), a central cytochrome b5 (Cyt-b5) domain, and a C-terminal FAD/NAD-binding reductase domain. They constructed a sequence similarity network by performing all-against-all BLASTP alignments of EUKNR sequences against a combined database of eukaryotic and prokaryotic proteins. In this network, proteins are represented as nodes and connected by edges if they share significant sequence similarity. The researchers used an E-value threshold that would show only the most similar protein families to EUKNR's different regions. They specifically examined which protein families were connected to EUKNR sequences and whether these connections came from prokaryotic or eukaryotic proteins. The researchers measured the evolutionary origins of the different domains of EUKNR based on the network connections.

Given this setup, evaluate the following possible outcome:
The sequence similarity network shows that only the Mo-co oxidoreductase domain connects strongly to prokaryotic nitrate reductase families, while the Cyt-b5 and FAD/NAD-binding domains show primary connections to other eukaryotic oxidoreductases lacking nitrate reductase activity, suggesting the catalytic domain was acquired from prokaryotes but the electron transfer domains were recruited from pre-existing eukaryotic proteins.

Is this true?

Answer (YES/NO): NO